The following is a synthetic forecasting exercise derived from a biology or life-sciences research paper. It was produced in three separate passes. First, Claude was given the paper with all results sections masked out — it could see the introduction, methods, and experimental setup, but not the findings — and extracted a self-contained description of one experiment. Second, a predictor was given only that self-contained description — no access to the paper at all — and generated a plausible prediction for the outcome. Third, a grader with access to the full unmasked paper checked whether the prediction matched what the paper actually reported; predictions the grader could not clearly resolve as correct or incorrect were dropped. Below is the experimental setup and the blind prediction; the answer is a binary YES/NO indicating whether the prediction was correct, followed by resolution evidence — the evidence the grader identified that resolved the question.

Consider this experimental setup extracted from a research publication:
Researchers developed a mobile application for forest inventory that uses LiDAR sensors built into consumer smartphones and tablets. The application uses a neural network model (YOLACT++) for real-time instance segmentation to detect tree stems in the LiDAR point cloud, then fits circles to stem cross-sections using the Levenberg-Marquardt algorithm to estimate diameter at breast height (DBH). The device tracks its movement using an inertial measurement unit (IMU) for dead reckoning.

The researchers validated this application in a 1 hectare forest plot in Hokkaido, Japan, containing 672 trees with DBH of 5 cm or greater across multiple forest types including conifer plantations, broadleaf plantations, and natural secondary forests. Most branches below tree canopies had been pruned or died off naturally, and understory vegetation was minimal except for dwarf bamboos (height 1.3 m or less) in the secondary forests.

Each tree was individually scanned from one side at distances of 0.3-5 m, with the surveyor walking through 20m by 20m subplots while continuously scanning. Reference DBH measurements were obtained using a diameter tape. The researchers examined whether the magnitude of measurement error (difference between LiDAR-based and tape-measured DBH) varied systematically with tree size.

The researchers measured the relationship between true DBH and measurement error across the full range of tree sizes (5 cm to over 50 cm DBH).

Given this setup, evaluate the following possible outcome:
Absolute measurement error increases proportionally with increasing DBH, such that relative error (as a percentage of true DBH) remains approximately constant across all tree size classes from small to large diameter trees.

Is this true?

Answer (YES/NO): NO